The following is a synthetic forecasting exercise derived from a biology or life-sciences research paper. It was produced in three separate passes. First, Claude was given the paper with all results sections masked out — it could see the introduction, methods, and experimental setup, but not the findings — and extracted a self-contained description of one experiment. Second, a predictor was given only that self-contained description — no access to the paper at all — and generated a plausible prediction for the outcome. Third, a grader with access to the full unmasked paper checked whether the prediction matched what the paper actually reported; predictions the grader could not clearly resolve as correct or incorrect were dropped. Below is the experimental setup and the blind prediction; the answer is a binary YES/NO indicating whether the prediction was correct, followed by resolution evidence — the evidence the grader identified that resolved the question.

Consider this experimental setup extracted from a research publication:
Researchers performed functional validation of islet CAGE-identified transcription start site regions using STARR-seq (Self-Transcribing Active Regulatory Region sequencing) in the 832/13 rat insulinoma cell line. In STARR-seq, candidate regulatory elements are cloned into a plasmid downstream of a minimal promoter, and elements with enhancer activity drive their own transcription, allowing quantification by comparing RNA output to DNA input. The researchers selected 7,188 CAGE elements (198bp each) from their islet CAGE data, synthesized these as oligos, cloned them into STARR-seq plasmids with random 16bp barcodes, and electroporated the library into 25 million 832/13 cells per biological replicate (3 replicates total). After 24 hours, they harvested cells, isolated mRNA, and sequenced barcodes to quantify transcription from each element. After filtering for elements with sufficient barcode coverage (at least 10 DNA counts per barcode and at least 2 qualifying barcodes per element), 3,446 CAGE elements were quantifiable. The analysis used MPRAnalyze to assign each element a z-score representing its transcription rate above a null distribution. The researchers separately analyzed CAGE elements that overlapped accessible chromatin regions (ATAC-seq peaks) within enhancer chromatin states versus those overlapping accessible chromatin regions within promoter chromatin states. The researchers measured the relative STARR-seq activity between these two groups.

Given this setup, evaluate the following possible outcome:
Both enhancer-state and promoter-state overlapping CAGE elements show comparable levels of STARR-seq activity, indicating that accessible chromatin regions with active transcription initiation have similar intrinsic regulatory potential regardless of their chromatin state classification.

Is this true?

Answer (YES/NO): NO